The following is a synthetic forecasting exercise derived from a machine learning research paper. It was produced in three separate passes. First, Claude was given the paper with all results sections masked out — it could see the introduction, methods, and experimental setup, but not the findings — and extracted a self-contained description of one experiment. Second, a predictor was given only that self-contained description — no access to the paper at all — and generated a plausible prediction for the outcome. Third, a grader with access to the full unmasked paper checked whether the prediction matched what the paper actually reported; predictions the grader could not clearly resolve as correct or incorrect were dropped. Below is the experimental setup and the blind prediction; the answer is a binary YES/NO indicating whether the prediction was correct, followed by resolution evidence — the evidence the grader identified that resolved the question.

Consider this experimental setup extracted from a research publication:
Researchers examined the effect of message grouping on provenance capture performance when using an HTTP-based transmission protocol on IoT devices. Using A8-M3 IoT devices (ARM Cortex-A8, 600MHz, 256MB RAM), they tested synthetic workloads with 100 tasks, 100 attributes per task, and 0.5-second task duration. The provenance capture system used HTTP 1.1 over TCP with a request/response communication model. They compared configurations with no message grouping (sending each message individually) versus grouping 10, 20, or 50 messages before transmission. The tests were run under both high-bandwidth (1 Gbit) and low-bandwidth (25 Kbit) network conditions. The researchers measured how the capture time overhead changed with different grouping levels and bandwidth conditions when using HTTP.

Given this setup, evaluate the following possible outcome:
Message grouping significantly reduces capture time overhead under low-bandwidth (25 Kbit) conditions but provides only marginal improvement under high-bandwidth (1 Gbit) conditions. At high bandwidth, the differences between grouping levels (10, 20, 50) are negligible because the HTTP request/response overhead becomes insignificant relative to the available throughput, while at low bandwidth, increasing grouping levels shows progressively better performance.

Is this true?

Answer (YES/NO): NO